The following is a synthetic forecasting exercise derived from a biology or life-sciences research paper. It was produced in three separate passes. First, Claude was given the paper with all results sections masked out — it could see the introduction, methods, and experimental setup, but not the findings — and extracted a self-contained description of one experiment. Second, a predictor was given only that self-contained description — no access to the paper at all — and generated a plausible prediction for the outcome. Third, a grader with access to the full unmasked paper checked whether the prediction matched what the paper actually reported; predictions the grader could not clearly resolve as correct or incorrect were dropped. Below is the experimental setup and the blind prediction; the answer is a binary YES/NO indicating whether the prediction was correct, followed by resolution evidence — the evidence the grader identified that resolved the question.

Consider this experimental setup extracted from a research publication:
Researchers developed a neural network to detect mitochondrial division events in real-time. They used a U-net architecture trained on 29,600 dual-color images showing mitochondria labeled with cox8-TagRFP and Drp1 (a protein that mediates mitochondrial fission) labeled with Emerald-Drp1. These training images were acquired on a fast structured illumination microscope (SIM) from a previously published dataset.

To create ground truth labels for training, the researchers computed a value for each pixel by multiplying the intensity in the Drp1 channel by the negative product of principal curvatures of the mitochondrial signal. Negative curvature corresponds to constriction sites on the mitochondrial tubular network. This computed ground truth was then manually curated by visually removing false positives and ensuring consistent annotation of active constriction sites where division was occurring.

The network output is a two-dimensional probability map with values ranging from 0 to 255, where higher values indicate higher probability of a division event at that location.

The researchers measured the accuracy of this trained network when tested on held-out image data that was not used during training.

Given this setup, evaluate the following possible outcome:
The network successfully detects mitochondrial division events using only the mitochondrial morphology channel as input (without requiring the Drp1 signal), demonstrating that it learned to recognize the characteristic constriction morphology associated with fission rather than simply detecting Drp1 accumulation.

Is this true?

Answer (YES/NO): NO